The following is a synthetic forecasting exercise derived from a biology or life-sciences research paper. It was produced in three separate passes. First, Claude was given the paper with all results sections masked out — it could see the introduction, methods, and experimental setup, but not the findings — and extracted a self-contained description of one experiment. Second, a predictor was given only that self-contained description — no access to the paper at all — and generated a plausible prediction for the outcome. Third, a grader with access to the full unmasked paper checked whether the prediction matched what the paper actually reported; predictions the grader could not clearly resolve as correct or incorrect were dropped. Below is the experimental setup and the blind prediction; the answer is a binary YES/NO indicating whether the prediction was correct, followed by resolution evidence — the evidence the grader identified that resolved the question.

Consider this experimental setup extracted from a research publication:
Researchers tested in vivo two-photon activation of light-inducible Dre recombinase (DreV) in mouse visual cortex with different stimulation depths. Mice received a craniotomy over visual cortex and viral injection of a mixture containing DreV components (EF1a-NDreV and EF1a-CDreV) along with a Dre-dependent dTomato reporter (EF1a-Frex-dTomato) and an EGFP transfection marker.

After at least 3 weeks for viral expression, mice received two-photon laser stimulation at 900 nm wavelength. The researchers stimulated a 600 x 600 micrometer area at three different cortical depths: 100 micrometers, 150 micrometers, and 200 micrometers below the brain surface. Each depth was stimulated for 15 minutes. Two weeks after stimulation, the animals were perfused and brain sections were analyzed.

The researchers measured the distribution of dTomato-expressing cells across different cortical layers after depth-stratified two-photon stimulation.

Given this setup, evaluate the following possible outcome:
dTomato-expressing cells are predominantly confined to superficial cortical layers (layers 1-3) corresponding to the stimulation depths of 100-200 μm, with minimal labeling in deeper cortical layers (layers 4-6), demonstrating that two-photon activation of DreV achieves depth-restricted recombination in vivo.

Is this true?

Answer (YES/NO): YES